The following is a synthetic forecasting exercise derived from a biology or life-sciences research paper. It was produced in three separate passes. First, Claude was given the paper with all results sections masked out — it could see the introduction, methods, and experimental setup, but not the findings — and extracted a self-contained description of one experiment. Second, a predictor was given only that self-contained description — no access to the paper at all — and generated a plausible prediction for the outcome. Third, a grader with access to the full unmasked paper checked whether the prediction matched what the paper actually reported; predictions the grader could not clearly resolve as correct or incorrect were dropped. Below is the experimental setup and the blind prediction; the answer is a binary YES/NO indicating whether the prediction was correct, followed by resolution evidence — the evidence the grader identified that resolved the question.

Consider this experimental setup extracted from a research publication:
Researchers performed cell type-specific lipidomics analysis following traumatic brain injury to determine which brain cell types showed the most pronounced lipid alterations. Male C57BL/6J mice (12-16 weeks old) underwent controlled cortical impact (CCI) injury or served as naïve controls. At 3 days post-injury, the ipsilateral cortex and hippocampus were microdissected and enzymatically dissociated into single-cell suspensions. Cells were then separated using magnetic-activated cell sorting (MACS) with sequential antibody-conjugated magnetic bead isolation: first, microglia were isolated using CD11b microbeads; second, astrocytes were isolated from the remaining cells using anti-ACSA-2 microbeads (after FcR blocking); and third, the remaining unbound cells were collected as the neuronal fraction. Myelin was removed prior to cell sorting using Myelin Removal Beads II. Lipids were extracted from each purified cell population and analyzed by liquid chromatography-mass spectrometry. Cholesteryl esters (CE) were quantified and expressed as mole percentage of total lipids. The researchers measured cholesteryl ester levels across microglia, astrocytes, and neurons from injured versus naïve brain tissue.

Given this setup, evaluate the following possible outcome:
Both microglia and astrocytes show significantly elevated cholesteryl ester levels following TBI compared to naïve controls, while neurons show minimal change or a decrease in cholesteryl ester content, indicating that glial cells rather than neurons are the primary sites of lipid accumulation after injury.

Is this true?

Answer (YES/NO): NO